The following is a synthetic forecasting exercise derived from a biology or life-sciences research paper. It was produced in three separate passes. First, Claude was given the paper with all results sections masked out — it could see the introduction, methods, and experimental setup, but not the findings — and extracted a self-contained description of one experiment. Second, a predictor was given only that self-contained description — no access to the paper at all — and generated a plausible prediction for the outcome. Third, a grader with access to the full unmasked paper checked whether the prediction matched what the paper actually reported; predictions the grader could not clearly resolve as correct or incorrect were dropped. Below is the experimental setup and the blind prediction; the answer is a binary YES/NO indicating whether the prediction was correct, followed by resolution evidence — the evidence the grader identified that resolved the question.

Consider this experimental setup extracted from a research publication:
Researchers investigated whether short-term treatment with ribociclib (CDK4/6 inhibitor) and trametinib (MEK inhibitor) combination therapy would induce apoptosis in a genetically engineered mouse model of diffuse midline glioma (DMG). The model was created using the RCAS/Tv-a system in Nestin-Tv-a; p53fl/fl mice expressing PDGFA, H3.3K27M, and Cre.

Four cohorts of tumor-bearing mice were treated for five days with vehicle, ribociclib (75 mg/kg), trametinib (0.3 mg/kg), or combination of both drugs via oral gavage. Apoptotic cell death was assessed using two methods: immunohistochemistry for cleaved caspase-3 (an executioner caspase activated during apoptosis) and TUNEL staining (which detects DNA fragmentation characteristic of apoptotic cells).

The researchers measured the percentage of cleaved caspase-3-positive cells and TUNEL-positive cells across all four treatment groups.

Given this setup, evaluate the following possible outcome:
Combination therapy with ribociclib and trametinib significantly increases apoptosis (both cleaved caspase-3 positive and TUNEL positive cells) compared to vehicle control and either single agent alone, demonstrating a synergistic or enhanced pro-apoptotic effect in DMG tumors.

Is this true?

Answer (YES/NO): YES